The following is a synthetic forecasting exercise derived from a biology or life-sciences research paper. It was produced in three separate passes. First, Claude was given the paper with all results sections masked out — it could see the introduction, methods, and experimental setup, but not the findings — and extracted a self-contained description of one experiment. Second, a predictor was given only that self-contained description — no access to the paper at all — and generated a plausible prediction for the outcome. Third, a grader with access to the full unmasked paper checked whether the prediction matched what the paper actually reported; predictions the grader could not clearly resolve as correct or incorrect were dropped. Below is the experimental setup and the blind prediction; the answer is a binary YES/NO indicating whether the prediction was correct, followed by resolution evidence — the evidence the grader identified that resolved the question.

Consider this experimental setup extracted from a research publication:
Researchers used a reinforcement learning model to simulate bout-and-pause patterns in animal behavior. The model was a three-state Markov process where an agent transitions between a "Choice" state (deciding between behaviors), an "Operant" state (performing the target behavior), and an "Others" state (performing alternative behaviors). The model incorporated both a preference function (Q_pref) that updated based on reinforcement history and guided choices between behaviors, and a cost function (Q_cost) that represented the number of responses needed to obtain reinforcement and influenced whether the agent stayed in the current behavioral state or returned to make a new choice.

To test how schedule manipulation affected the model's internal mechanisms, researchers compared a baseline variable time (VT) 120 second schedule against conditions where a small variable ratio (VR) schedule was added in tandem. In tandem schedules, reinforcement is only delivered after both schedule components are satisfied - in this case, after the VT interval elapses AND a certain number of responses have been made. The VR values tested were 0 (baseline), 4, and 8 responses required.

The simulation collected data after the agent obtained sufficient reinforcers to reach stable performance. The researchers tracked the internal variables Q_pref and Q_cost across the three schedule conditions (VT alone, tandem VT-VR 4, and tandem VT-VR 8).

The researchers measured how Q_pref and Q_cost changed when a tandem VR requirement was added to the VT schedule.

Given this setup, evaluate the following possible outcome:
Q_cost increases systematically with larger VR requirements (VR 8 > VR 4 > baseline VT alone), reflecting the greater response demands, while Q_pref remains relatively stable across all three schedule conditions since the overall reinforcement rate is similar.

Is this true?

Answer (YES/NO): YES